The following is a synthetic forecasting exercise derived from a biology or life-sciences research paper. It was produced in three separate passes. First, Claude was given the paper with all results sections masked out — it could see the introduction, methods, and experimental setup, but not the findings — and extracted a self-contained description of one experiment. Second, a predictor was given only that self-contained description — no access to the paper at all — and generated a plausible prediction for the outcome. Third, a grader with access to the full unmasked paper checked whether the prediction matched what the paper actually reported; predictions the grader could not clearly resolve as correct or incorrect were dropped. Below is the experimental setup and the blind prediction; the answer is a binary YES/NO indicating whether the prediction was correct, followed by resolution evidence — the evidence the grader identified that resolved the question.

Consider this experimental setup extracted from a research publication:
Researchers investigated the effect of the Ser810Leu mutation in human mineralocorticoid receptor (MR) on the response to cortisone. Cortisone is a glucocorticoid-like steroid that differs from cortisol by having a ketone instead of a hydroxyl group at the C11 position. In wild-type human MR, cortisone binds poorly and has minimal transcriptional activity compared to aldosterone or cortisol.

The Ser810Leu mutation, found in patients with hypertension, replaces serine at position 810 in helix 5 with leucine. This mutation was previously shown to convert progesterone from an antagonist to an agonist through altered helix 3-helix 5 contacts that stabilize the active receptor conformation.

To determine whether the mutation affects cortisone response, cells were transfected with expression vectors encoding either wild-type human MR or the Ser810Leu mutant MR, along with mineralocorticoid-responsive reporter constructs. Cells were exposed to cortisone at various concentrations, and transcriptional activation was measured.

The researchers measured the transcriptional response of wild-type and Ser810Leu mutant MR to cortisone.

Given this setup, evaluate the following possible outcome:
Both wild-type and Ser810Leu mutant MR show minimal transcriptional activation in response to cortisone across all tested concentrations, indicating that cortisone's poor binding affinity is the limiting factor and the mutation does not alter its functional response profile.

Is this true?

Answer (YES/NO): NO